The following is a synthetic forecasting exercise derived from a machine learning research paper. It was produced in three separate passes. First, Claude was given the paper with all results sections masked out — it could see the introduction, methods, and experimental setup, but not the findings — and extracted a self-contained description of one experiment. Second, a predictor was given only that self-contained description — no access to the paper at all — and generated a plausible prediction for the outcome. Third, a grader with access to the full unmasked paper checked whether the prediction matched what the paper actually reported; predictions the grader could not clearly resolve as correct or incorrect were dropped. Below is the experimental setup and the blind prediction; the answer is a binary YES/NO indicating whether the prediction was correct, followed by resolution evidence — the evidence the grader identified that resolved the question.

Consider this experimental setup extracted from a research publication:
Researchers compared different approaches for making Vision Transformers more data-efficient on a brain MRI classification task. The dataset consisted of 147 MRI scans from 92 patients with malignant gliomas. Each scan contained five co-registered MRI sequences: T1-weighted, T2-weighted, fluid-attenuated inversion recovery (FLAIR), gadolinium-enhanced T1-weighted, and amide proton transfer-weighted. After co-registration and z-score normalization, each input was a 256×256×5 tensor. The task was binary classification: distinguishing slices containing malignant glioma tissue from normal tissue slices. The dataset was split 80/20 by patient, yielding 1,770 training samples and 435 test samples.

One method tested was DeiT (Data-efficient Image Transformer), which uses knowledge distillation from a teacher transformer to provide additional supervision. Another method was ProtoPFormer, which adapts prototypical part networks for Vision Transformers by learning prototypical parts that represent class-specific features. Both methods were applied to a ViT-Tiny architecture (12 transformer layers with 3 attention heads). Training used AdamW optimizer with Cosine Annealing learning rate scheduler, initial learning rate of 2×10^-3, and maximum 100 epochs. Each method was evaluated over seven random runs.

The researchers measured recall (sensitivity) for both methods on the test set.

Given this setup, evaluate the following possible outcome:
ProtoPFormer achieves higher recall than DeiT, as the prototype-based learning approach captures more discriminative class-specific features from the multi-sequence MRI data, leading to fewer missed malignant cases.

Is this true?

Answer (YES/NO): YES